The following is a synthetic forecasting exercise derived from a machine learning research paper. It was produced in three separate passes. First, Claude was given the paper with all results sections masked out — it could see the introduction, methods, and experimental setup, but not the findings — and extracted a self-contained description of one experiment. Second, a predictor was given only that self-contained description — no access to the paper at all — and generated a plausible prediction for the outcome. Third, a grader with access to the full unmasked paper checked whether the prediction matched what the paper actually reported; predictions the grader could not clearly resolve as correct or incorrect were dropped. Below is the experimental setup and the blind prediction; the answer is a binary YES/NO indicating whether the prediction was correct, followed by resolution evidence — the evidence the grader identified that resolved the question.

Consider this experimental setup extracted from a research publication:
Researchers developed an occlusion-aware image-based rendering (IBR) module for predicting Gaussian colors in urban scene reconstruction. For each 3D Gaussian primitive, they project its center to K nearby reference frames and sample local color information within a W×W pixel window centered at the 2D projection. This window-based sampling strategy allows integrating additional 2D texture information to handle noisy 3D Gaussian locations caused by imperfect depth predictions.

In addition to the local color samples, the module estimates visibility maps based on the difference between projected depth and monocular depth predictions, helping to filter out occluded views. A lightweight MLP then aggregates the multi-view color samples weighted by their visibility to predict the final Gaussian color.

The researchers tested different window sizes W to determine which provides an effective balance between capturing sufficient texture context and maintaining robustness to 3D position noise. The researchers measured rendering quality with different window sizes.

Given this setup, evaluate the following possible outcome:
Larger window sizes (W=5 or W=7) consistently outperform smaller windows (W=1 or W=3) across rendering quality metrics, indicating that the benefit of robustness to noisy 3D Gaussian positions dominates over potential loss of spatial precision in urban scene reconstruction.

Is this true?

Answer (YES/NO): NO